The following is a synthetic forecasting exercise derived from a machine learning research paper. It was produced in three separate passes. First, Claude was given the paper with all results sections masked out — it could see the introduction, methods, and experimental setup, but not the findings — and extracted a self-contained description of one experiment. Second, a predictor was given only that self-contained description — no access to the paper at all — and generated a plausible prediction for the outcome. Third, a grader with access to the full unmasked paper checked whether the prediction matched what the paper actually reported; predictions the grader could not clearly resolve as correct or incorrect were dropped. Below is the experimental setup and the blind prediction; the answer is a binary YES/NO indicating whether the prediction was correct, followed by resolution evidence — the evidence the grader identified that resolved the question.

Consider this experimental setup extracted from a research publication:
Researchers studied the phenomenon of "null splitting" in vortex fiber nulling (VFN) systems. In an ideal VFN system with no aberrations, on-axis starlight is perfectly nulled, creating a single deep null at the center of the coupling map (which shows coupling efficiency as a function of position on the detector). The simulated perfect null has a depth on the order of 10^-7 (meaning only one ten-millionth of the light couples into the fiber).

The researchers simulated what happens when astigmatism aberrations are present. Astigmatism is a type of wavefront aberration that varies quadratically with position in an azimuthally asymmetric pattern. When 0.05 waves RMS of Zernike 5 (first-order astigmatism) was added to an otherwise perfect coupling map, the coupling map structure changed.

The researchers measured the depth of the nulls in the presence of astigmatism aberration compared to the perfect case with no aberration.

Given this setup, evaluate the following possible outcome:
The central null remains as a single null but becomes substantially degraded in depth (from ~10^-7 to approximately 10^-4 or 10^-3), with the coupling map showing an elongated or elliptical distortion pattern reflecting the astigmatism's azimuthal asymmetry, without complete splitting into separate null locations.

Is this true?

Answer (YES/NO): NO